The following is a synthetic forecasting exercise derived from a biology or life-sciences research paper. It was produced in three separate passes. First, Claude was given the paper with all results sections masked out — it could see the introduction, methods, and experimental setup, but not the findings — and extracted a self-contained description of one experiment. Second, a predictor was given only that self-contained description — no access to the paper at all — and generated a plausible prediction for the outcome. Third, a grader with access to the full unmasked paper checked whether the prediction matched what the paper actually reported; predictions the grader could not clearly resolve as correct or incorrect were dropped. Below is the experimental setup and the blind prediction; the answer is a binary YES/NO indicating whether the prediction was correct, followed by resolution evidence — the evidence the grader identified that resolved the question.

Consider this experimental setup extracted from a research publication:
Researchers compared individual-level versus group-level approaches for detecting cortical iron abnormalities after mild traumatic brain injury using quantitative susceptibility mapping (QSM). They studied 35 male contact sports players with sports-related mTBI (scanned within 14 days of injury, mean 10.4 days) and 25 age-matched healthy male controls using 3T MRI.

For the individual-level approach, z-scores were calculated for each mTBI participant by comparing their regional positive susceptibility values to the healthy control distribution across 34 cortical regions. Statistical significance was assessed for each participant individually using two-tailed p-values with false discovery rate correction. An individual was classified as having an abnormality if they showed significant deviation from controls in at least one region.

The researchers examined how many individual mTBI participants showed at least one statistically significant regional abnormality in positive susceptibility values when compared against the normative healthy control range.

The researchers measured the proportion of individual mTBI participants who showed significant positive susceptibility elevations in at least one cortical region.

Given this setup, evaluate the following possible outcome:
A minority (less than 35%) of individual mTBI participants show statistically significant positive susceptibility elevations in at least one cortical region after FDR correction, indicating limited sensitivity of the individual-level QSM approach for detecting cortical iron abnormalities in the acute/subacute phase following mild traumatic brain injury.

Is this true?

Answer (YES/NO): YES